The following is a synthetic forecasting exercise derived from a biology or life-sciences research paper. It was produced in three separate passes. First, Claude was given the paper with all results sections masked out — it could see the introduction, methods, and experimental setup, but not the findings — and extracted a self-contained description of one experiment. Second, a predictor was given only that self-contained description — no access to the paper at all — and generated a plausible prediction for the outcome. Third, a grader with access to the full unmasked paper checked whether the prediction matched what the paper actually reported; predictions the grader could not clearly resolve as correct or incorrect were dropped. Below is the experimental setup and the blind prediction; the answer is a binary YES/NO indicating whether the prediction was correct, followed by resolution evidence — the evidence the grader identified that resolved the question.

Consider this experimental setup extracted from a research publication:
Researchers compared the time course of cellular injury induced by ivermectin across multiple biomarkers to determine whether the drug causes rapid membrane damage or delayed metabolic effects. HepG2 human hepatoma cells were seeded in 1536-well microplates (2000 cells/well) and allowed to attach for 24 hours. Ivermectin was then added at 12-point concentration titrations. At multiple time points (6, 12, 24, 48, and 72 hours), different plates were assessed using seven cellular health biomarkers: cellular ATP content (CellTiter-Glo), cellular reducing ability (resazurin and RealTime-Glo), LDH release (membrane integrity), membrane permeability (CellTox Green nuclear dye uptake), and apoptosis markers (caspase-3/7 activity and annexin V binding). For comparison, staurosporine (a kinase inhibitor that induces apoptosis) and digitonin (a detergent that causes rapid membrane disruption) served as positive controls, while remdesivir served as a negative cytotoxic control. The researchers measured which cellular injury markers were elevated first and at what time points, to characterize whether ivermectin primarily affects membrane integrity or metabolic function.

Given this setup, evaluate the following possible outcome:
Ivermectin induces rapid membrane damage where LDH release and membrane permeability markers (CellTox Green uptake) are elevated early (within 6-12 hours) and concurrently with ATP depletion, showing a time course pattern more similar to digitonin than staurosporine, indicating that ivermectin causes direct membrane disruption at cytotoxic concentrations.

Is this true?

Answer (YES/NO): NO